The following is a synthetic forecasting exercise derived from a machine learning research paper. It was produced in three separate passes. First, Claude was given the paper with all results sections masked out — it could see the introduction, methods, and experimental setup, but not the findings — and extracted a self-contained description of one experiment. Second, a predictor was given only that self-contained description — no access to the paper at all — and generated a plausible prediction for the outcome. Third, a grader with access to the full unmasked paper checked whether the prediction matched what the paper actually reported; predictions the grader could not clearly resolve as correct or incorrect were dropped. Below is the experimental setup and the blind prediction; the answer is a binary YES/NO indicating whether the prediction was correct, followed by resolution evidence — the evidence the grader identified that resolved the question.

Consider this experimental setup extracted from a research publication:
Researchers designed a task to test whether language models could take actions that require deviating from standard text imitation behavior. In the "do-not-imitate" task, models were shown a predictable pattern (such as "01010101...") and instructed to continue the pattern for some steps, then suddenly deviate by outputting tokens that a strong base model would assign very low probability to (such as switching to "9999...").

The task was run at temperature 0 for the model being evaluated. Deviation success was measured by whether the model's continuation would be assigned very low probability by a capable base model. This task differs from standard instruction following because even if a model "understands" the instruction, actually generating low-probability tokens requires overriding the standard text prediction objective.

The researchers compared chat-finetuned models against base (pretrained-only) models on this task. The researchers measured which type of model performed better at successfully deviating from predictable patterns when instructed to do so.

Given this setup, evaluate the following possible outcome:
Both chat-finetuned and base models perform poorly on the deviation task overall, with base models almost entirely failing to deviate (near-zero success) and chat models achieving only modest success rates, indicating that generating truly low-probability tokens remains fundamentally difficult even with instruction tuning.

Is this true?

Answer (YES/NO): NO